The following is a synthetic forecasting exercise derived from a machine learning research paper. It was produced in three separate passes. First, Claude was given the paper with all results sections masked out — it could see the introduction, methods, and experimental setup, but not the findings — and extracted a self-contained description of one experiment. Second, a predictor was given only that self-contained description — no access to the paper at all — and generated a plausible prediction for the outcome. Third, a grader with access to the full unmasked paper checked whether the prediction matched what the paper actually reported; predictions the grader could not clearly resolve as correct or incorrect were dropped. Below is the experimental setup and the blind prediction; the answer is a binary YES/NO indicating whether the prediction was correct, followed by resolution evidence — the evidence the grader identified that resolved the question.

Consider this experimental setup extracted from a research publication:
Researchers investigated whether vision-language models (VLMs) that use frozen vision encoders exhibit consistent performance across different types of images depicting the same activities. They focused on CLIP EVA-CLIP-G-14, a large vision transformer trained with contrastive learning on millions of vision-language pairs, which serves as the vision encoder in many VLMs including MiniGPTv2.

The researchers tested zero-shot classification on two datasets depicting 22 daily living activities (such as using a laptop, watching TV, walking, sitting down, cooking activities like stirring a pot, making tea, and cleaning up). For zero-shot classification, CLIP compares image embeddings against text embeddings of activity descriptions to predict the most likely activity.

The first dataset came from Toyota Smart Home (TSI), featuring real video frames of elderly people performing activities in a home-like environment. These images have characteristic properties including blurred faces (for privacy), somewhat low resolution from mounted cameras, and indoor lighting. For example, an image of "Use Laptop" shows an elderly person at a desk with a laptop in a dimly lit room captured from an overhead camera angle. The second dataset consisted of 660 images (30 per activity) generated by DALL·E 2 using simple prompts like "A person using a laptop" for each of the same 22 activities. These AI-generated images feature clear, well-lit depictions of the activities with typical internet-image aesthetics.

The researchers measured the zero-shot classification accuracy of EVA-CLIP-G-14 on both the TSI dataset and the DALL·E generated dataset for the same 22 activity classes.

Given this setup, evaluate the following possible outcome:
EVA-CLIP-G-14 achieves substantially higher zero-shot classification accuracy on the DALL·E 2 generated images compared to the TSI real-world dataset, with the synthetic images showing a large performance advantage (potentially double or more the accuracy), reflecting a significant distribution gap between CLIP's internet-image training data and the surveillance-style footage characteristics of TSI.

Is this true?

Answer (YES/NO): YES